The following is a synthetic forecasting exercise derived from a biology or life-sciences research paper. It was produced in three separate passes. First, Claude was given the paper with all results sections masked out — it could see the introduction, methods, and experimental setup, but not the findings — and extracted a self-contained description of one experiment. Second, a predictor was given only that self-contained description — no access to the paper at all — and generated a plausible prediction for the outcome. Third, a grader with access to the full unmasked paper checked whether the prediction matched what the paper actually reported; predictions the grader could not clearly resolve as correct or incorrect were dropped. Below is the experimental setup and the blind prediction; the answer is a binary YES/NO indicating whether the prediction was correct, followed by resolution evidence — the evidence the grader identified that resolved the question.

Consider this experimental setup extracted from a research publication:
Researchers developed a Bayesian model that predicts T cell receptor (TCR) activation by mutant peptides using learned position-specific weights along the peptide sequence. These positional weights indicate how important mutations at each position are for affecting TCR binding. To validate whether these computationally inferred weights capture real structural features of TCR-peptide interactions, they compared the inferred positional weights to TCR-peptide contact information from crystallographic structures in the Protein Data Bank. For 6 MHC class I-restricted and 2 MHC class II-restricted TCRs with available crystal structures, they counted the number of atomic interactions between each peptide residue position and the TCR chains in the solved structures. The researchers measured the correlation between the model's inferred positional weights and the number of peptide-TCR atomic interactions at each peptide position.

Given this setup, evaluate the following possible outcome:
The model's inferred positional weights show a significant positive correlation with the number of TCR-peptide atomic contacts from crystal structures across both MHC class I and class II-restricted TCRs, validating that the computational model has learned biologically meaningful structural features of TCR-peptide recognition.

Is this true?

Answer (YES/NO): YES